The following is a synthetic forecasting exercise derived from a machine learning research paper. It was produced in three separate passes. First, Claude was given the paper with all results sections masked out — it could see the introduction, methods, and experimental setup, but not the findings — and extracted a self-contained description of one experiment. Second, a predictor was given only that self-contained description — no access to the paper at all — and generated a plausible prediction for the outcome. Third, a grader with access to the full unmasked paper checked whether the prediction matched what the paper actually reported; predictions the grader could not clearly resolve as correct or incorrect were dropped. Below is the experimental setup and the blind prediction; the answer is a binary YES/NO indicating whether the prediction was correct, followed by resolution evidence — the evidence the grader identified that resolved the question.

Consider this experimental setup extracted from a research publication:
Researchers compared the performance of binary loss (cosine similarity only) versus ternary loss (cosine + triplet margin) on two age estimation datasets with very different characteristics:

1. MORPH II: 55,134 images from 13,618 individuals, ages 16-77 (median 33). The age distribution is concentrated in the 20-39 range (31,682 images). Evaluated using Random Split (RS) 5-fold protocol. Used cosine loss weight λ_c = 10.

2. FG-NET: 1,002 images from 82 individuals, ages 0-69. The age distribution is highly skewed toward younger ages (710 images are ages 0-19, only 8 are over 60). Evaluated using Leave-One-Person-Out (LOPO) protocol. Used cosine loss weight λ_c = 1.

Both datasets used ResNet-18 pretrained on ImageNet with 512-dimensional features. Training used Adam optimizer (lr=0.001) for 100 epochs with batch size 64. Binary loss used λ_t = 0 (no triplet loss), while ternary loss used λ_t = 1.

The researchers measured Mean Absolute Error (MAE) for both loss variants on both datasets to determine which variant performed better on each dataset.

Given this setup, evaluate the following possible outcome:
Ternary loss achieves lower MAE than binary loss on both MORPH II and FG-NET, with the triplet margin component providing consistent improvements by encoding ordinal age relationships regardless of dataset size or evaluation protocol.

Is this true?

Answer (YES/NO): NO